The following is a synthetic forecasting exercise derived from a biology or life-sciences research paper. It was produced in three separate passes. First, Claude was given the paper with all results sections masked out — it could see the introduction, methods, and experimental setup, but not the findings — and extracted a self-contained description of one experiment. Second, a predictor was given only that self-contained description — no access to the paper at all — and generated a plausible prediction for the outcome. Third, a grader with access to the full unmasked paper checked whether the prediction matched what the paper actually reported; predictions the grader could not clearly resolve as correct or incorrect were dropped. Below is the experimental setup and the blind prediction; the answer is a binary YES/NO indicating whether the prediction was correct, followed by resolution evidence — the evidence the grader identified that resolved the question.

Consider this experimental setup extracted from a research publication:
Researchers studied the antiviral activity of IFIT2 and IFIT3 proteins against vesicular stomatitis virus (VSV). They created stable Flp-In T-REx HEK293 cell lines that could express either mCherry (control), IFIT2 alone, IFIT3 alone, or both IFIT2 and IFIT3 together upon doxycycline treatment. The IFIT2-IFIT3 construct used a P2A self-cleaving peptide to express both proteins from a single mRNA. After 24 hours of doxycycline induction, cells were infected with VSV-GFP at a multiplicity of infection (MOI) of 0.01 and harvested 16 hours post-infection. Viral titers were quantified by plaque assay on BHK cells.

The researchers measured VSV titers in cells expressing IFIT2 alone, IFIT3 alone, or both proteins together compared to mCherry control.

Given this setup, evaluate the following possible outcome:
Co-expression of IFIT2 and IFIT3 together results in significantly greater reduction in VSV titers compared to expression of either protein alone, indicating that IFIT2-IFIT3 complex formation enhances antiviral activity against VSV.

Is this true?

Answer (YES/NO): YES